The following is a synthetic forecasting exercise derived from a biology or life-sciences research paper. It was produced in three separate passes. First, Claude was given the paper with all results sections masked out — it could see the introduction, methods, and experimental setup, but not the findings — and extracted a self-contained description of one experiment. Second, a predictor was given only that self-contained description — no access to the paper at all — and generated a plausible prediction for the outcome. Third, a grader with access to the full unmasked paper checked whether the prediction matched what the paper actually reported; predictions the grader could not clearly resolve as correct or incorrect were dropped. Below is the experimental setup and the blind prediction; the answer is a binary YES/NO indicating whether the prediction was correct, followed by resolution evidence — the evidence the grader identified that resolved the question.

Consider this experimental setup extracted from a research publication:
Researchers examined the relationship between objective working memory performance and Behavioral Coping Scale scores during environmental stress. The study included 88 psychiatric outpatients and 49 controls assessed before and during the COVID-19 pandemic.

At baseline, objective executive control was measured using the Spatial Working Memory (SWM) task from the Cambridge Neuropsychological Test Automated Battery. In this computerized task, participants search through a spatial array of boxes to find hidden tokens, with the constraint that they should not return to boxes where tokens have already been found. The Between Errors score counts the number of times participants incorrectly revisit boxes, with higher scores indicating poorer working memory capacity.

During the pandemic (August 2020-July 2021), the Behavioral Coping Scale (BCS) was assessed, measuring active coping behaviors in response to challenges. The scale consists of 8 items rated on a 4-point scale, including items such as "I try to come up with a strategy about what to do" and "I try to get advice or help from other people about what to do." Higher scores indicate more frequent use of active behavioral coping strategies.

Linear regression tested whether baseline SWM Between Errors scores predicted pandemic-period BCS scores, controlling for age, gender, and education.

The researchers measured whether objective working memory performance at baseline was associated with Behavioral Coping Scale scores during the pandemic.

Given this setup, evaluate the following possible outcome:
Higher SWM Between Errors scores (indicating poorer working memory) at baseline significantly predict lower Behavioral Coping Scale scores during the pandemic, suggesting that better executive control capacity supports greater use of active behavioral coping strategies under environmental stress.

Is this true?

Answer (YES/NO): NO